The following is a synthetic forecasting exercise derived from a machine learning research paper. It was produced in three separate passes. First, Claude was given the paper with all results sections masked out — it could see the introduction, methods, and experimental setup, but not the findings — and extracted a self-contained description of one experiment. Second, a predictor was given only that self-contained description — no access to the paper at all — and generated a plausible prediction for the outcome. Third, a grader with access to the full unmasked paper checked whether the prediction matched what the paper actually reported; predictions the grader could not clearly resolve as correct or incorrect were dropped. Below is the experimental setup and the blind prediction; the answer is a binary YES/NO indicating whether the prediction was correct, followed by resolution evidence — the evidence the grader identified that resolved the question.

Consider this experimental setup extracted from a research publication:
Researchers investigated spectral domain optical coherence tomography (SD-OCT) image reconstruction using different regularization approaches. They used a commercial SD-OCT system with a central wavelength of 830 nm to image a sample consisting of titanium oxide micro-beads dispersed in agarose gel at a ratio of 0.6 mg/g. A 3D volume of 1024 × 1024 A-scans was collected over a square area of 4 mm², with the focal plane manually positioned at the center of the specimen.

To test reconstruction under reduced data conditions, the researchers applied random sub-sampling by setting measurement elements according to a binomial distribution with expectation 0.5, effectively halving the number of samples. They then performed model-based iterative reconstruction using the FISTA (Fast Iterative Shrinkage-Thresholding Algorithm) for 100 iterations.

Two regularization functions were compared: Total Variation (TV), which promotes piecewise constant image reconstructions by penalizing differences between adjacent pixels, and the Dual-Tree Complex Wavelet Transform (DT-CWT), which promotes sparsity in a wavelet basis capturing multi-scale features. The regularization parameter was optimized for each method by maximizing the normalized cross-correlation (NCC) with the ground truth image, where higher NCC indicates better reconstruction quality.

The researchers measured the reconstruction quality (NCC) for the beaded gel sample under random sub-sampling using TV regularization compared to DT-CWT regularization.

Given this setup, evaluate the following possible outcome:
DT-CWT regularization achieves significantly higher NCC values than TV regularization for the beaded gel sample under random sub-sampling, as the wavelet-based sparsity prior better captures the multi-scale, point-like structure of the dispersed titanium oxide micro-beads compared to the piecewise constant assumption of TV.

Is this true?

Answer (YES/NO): NO